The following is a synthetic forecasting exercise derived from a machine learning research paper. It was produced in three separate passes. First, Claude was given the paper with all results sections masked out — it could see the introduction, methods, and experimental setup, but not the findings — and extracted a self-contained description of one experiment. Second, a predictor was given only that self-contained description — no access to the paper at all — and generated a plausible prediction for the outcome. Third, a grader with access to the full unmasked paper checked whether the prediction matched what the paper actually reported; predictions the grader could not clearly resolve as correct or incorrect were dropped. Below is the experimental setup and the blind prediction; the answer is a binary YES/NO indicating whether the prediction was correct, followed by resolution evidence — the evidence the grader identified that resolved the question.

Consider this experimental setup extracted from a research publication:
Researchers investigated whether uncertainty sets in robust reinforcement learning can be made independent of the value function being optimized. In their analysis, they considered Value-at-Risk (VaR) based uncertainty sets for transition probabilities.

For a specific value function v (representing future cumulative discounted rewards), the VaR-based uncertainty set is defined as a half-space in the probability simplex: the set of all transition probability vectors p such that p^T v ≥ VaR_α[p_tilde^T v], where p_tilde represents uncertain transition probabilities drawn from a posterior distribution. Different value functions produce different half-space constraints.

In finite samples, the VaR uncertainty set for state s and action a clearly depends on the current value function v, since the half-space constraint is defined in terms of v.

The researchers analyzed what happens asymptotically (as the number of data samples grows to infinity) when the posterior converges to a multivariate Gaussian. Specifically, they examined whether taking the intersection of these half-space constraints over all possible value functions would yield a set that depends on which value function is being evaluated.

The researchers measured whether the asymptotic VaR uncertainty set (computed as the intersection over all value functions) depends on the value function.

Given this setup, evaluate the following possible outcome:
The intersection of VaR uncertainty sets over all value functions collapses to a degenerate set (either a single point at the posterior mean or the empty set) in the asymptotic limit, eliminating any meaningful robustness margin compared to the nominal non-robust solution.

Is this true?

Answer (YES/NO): NO